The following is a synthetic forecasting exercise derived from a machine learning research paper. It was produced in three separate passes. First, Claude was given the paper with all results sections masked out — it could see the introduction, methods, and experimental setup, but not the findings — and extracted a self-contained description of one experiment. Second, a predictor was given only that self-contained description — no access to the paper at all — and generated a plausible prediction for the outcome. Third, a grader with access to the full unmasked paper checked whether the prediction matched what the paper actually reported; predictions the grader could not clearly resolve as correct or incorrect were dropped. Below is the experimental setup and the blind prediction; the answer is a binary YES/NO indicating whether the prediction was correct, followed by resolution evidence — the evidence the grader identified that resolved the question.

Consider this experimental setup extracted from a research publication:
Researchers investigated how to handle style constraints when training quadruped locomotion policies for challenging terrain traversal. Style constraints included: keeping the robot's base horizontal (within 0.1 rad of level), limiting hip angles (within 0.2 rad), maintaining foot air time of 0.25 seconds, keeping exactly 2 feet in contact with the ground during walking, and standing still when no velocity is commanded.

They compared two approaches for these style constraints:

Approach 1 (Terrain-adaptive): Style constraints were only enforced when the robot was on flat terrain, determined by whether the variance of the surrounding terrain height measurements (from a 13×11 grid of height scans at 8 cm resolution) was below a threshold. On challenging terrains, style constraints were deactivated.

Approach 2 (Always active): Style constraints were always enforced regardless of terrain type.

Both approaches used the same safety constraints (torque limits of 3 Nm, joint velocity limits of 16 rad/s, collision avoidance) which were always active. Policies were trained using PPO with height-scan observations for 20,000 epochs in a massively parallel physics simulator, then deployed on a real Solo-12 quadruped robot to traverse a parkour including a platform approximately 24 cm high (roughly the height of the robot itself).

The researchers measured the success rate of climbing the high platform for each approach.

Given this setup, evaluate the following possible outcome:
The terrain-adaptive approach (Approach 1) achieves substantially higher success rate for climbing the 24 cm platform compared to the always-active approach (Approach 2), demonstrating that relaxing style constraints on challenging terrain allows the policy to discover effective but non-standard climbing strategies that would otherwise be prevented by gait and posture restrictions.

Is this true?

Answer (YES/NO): YES